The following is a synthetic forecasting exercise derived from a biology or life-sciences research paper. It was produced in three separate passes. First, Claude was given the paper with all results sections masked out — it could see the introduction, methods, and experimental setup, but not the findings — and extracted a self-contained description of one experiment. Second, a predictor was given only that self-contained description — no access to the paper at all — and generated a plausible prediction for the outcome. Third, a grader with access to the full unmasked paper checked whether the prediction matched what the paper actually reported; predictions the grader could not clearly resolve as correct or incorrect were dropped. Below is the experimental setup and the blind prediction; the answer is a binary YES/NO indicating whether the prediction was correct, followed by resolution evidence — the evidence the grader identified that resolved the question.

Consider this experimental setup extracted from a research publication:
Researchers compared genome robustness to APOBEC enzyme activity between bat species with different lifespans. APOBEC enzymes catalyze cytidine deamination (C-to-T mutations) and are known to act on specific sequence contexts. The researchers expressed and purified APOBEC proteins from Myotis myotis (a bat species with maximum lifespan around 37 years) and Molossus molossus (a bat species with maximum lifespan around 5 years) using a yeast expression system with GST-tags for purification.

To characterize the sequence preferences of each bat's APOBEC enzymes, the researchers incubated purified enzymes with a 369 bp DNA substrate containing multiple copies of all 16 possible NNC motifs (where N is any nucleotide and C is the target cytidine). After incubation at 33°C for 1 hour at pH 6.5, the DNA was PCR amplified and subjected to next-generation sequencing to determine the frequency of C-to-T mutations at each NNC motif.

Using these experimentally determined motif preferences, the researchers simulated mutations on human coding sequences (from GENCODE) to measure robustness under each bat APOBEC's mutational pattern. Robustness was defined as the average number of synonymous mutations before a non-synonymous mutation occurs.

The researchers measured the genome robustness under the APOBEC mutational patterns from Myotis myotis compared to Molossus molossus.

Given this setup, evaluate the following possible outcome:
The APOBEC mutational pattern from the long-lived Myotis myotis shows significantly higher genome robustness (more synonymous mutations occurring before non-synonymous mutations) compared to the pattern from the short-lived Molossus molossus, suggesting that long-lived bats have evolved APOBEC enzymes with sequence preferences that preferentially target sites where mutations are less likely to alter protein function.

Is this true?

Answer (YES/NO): YES